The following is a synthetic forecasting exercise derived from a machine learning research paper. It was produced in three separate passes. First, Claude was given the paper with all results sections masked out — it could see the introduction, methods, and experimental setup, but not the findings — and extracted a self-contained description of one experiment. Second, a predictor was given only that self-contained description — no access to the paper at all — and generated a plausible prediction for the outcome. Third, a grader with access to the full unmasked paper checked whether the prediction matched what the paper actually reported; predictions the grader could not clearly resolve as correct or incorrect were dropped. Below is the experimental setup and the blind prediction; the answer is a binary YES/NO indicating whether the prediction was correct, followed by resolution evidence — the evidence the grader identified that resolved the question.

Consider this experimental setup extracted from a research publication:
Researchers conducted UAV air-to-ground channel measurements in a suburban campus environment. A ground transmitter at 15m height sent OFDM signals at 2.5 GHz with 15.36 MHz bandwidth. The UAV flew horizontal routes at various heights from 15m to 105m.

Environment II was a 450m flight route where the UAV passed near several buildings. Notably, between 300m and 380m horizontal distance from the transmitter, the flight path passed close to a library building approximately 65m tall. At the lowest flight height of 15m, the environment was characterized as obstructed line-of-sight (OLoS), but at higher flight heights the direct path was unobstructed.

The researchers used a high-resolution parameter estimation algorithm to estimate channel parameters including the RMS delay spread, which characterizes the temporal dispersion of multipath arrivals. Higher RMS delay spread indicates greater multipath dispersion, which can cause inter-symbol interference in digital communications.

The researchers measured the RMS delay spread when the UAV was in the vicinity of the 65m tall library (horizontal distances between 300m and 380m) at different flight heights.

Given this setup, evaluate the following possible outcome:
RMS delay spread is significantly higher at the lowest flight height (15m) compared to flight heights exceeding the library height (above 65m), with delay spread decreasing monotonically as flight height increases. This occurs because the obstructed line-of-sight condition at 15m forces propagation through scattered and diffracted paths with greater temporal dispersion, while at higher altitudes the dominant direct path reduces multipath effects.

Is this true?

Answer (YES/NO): NO